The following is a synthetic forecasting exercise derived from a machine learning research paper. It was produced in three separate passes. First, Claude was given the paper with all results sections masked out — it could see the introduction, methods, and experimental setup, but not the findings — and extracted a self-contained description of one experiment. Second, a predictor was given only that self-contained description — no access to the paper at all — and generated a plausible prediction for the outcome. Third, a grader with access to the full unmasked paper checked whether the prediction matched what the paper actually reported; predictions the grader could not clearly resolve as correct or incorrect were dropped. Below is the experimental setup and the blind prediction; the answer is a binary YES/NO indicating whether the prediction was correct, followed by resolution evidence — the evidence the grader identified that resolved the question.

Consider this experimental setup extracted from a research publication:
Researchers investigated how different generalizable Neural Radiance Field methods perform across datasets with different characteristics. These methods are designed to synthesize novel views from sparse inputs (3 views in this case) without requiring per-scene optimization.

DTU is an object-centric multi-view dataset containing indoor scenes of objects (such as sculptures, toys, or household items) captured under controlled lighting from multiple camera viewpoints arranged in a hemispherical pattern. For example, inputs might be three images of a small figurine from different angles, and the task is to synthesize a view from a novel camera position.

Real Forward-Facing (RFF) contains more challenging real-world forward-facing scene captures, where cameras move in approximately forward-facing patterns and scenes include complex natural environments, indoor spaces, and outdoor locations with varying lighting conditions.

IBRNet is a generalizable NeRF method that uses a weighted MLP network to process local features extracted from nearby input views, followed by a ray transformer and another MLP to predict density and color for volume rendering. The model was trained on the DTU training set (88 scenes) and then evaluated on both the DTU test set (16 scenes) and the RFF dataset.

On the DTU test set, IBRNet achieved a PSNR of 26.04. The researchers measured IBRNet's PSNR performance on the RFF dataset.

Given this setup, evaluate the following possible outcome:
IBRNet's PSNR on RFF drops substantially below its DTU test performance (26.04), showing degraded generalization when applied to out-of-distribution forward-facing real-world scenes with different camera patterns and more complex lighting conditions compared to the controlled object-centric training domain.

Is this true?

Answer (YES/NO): YES